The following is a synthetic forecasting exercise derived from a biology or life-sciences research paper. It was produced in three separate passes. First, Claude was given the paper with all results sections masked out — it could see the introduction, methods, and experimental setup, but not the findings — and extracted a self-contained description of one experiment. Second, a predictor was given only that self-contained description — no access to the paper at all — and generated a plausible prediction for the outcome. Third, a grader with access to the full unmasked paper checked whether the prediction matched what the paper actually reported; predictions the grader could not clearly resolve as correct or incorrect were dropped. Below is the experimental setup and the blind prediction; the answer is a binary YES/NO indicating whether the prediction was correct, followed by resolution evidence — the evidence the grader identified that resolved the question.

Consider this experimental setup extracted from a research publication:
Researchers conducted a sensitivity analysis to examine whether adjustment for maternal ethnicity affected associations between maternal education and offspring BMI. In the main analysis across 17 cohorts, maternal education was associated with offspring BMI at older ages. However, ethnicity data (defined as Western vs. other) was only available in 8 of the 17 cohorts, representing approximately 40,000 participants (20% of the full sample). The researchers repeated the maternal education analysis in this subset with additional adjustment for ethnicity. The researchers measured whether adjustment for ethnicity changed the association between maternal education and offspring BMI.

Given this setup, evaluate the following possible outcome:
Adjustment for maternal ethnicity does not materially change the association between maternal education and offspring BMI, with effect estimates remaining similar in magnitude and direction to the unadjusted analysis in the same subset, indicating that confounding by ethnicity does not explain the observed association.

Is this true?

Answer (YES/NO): NO